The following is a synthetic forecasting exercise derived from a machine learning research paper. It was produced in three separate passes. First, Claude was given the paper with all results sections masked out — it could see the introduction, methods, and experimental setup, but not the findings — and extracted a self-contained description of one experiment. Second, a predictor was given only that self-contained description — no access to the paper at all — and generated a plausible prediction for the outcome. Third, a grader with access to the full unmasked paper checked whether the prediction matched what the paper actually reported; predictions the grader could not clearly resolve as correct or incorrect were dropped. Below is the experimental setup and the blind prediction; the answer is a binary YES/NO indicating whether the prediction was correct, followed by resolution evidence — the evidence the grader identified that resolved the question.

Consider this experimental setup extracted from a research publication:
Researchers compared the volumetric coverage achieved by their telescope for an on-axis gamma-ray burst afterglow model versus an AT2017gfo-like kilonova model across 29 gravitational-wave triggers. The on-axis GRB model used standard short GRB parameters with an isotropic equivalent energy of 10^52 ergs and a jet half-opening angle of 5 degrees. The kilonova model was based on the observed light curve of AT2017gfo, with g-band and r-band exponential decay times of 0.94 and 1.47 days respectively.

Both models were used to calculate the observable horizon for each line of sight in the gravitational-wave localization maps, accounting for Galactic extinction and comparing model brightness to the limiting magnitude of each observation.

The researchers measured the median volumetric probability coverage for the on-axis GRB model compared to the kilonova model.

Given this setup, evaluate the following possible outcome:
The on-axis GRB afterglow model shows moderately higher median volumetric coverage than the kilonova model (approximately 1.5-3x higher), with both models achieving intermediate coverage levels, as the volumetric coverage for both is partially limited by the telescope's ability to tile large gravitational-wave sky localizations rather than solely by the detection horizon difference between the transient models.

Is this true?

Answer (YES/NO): NO